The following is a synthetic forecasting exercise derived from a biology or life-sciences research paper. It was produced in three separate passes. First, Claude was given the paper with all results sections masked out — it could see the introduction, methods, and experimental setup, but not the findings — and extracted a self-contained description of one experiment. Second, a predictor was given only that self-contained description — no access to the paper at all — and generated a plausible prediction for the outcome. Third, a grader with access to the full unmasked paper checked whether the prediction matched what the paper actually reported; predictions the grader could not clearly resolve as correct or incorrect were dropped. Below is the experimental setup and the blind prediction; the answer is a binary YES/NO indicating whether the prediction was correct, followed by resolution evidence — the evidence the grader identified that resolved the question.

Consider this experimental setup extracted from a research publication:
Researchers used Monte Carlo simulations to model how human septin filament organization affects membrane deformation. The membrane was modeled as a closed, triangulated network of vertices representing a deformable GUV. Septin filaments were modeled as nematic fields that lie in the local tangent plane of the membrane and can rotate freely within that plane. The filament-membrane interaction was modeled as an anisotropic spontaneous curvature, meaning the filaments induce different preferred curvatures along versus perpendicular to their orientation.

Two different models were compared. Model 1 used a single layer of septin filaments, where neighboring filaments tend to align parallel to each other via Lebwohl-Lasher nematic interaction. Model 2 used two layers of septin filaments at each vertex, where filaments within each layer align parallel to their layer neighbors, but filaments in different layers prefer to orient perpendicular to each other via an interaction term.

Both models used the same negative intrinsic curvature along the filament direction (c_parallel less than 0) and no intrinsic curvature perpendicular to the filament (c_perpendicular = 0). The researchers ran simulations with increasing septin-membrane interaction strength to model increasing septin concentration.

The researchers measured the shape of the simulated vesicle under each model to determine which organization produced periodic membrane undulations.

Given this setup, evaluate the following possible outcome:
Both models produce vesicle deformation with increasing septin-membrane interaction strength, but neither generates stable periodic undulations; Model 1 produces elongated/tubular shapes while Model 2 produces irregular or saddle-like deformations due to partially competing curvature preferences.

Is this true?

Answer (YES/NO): NO